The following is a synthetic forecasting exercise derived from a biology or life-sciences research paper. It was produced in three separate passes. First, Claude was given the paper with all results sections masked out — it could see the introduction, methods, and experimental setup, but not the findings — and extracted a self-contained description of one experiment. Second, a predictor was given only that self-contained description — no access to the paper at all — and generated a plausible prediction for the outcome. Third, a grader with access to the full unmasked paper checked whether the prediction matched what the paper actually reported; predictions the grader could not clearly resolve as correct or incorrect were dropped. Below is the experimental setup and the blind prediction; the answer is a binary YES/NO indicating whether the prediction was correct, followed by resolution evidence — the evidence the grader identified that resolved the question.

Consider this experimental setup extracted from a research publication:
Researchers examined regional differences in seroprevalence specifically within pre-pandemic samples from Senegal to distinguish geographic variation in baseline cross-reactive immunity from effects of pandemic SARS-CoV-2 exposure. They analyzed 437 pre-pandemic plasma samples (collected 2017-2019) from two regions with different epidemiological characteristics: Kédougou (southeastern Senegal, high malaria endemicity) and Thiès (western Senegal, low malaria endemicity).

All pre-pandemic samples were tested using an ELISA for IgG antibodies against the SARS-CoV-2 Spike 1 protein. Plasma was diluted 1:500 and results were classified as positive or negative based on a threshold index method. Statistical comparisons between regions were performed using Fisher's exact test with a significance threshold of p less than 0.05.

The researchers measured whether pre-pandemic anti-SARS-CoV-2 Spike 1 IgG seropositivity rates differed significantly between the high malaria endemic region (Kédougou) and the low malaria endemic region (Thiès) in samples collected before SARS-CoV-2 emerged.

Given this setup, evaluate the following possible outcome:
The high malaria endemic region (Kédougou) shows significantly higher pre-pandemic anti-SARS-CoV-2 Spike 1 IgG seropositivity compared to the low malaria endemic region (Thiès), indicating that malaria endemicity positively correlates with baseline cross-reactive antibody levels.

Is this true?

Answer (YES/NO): NO